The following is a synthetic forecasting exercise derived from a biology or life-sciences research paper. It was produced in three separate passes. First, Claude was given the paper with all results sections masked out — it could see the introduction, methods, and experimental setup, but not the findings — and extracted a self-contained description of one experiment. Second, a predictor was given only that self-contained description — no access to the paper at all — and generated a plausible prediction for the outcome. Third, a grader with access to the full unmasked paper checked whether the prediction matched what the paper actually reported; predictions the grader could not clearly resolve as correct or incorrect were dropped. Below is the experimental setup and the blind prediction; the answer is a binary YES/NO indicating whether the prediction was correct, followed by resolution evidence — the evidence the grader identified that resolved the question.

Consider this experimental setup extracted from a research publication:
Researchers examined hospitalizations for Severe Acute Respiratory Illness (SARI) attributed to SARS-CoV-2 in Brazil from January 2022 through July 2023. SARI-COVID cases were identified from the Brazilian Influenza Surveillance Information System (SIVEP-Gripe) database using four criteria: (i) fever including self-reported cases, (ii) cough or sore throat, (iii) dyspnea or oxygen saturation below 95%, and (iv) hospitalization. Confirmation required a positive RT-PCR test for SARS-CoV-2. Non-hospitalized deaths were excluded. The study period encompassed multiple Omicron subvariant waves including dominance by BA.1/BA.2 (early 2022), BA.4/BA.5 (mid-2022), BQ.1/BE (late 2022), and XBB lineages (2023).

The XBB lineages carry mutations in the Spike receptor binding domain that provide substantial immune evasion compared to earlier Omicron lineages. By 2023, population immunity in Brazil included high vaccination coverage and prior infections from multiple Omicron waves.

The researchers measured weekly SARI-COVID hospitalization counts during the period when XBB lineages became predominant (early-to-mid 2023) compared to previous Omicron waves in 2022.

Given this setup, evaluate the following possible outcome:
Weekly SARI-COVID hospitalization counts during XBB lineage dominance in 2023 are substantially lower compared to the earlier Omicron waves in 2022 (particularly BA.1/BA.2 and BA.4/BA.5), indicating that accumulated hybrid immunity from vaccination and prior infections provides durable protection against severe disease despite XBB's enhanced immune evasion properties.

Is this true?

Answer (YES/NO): YES